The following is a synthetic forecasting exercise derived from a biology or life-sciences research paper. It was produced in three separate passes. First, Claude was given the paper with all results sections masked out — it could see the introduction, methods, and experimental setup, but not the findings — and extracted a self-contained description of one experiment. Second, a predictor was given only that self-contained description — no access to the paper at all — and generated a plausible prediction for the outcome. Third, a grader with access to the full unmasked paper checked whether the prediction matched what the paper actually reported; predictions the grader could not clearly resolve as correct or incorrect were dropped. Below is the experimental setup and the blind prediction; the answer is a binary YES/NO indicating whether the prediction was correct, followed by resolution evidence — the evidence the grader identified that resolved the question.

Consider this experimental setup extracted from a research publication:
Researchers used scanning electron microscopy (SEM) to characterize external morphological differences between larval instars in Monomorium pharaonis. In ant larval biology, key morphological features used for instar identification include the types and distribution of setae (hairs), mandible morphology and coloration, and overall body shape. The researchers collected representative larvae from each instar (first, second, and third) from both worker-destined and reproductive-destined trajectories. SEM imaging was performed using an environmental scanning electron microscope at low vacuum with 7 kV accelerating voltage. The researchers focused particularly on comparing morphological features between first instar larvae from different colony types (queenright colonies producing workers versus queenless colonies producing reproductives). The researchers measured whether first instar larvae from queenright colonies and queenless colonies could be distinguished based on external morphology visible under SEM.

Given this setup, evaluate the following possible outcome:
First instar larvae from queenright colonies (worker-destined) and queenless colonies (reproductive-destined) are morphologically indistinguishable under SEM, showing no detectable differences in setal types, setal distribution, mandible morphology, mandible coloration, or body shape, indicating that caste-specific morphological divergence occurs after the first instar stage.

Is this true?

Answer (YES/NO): YES